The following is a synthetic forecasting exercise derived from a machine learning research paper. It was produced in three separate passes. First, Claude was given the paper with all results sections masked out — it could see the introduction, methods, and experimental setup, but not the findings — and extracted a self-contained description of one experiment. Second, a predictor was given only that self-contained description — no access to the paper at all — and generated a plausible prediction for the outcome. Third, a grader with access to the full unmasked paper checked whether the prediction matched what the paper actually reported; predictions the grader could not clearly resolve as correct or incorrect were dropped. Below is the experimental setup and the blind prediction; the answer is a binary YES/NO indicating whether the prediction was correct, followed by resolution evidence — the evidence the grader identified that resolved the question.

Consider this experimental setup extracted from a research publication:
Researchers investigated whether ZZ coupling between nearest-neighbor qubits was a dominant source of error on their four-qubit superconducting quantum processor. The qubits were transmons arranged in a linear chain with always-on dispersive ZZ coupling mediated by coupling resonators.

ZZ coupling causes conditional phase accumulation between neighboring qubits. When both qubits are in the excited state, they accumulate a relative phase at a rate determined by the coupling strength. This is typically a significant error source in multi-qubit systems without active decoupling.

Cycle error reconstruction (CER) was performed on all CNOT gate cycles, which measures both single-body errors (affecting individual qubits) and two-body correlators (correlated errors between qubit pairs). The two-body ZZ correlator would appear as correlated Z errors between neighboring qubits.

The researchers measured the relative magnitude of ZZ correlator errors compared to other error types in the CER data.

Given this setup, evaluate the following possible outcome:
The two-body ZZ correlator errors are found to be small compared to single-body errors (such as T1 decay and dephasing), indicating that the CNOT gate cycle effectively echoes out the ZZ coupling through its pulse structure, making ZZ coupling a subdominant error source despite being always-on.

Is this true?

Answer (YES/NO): YES